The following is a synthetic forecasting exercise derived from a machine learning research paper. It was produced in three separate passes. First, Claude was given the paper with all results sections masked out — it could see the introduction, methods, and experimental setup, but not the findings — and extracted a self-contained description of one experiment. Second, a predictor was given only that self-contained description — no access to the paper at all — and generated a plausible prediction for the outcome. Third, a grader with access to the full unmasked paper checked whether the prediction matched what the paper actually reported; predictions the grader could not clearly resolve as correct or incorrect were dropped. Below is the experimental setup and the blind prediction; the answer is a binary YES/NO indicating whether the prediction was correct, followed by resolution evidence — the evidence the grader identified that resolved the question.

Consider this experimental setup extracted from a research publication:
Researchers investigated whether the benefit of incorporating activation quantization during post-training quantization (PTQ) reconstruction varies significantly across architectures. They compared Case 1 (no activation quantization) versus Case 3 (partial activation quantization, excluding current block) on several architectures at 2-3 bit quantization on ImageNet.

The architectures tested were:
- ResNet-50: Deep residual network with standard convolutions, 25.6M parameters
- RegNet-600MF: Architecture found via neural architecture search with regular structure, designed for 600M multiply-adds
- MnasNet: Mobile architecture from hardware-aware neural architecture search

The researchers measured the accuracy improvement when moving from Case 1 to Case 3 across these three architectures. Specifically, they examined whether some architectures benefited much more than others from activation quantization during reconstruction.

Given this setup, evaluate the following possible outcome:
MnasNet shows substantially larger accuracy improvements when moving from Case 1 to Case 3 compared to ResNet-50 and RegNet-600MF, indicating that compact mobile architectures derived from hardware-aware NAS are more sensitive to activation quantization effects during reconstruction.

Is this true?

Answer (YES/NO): NO